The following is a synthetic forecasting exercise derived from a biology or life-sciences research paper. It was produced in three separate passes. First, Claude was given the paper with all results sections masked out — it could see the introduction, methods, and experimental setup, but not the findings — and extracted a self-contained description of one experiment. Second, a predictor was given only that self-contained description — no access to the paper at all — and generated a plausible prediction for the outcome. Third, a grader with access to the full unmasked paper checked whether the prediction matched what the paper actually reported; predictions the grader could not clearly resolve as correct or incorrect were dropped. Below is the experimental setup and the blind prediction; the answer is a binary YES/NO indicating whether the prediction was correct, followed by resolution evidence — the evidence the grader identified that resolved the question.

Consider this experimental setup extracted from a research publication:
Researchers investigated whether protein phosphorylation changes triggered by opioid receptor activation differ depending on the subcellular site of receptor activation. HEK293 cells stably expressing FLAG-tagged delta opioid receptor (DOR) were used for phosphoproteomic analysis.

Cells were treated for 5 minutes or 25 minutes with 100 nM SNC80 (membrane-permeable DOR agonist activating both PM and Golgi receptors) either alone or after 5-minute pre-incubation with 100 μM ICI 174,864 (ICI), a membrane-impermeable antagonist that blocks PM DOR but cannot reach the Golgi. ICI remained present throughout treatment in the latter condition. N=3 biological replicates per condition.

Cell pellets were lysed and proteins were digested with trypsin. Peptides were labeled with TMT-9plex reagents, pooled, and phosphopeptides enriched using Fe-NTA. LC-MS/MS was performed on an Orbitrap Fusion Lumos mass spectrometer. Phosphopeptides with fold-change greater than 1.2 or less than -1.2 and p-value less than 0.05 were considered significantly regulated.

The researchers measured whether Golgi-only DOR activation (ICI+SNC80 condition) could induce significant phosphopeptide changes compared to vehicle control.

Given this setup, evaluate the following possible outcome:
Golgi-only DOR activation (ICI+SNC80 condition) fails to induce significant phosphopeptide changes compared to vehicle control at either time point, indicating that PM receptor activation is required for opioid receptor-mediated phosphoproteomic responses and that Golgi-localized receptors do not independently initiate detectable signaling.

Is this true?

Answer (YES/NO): NO